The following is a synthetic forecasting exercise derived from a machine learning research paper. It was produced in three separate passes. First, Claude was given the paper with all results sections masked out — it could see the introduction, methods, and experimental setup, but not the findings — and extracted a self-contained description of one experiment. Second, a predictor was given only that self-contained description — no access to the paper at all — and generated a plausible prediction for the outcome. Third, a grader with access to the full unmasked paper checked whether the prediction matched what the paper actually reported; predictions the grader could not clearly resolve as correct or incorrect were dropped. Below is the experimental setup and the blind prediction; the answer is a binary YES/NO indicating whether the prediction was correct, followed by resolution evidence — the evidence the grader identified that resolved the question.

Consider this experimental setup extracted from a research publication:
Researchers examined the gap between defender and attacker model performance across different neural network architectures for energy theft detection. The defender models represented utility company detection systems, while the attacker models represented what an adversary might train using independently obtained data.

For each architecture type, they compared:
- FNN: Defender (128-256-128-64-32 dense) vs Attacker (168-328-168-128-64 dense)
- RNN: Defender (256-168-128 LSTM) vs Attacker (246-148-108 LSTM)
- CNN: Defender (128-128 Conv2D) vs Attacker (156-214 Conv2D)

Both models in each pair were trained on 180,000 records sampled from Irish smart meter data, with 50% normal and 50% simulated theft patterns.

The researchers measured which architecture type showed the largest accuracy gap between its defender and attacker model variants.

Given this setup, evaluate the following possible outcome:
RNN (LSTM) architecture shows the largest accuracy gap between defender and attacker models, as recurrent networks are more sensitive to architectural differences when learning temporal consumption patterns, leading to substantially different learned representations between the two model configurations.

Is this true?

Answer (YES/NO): NO